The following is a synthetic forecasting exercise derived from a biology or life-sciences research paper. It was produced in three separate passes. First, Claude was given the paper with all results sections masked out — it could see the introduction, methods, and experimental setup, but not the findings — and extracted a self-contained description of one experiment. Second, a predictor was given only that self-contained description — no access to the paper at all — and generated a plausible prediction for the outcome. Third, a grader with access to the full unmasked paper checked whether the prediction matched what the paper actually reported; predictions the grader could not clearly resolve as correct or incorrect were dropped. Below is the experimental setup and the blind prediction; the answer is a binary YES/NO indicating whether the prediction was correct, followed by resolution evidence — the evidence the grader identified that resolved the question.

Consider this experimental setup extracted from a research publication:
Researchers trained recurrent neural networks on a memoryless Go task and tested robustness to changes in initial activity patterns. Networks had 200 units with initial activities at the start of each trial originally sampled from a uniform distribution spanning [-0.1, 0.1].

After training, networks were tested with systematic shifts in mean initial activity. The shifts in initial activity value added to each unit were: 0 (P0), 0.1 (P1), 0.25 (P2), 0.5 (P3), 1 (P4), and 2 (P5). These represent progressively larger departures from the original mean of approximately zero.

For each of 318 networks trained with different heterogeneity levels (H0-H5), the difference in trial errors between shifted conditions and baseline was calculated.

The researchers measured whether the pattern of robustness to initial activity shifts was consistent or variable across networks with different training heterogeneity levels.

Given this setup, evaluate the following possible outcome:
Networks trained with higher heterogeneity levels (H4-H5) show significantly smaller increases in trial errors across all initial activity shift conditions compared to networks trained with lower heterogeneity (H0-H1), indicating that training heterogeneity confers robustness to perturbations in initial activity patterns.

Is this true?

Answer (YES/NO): NO